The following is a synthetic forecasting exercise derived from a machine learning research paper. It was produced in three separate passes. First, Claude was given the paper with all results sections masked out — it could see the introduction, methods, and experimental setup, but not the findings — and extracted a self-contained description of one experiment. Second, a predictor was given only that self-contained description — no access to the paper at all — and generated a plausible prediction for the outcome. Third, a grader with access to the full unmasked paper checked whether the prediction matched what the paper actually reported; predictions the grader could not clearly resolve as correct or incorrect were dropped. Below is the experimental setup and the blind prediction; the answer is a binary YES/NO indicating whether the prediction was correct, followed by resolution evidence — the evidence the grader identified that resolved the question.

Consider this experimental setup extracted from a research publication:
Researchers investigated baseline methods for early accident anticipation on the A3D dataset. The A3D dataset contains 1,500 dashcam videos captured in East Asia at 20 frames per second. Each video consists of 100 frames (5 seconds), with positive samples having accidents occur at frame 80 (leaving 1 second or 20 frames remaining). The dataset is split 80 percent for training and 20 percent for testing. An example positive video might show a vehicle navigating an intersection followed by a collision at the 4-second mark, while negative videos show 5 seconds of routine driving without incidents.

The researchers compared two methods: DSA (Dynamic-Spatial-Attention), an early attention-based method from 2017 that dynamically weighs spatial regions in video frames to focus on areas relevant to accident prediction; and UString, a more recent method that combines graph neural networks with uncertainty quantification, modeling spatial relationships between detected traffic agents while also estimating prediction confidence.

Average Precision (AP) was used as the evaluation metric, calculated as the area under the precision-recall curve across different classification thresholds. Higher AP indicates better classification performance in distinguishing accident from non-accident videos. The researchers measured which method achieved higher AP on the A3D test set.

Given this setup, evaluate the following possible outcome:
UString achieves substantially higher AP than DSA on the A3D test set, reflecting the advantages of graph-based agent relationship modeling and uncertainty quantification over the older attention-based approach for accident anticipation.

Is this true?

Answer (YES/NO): NO